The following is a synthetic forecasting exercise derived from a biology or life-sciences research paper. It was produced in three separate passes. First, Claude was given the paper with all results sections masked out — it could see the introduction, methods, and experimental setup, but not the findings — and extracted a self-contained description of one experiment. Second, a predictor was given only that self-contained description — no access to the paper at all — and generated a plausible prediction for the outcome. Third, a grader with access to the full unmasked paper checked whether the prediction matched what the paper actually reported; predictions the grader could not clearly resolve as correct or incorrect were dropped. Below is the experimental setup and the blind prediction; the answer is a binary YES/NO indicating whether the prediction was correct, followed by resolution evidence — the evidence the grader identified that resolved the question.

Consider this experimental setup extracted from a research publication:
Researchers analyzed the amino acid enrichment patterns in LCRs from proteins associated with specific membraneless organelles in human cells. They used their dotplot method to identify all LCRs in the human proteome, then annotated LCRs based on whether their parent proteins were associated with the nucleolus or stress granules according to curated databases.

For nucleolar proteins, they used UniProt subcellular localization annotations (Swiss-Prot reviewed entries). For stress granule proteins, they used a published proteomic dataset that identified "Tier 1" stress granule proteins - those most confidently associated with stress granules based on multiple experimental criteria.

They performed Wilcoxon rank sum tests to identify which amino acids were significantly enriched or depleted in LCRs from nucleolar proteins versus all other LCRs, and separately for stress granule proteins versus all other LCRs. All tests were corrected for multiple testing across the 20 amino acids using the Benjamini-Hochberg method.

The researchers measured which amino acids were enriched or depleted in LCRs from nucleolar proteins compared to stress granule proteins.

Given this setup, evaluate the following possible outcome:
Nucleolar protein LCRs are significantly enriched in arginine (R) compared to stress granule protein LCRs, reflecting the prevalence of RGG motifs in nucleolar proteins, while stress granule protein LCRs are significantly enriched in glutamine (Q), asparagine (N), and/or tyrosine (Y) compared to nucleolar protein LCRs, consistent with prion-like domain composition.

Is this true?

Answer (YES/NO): NO